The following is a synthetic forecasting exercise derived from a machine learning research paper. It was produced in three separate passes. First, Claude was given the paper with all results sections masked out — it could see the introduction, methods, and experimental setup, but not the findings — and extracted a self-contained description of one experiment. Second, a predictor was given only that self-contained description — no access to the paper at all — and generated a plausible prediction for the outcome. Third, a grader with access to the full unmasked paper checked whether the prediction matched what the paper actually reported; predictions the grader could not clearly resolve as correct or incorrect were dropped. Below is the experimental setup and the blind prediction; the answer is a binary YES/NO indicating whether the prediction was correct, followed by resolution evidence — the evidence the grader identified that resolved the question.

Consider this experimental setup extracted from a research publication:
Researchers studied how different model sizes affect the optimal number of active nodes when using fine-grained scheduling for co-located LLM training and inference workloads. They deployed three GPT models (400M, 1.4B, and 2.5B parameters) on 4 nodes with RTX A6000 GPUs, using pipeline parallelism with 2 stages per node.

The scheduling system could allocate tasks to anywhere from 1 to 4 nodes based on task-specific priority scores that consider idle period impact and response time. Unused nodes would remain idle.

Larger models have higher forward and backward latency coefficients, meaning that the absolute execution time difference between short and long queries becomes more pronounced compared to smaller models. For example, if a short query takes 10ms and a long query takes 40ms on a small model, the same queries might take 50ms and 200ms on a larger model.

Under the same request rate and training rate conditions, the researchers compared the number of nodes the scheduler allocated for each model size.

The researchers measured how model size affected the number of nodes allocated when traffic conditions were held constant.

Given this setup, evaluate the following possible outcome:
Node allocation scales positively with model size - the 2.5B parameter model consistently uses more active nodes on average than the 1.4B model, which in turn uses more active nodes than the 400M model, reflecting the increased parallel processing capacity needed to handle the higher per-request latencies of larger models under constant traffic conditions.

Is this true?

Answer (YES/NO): YES